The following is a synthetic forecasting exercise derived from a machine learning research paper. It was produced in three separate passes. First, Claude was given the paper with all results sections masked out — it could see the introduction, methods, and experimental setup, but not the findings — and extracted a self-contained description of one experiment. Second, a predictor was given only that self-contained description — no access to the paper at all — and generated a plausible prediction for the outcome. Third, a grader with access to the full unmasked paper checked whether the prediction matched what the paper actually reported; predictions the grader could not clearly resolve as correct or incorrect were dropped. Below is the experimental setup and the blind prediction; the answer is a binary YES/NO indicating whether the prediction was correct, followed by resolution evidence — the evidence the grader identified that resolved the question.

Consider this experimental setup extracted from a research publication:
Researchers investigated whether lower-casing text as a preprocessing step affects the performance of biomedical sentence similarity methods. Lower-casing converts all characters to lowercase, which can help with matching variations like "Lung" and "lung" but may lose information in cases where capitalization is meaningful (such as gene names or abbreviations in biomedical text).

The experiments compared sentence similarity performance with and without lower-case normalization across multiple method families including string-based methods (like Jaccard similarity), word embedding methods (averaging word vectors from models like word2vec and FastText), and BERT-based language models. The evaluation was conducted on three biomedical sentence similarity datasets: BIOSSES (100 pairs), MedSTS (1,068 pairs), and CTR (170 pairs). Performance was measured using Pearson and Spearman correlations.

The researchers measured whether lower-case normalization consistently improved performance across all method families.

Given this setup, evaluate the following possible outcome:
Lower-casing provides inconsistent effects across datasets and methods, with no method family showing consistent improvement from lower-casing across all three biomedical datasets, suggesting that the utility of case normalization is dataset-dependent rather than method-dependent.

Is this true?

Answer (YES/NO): NO